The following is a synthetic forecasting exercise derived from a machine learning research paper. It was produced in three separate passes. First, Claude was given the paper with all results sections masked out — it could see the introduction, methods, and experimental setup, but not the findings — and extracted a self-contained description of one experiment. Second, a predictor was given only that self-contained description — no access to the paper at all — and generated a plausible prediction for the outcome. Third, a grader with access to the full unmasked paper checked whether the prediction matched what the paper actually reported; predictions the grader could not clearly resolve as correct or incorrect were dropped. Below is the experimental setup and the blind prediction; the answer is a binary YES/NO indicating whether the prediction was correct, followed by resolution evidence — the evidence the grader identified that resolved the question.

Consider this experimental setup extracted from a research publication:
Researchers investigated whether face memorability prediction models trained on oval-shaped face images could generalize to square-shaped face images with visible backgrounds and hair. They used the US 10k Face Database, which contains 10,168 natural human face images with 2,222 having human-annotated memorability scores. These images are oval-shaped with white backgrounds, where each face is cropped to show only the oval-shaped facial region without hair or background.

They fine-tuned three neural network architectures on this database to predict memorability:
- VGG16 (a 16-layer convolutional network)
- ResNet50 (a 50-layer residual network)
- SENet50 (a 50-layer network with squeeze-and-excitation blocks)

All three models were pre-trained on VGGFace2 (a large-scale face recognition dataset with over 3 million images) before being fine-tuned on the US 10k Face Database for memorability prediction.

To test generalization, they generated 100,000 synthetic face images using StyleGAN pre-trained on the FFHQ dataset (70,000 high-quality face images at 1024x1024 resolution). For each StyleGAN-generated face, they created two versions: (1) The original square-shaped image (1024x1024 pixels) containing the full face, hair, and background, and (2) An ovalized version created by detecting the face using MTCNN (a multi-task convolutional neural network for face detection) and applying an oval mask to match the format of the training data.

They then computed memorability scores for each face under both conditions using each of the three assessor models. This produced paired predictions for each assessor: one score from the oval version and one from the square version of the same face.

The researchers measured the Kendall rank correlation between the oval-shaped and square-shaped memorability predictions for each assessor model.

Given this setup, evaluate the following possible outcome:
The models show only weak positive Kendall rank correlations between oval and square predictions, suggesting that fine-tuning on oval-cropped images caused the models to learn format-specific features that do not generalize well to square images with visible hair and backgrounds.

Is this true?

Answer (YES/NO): NO